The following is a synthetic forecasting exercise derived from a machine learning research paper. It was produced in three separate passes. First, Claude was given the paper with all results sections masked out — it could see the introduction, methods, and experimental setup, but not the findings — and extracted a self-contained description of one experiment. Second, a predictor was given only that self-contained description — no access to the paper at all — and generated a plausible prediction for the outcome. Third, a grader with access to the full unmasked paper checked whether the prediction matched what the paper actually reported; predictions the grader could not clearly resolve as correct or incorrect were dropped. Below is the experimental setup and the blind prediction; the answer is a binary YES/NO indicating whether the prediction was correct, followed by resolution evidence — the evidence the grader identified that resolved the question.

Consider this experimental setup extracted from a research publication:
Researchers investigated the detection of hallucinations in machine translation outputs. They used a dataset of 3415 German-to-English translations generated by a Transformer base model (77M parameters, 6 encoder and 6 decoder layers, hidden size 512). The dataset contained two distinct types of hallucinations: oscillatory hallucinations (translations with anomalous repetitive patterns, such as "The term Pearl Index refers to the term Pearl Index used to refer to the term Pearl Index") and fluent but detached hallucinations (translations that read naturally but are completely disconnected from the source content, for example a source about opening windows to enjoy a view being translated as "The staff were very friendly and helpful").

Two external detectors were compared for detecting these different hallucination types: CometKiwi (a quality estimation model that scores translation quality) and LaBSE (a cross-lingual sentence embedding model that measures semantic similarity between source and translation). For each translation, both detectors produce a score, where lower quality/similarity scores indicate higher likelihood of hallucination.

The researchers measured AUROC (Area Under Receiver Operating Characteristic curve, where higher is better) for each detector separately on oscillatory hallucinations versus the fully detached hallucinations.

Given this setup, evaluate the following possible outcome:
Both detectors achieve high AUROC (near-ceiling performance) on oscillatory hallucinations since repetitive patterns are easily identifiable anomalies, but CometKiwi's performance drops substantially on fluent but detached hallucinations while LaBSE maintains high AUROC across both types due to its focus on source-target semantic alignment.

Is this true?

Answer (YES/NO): NO